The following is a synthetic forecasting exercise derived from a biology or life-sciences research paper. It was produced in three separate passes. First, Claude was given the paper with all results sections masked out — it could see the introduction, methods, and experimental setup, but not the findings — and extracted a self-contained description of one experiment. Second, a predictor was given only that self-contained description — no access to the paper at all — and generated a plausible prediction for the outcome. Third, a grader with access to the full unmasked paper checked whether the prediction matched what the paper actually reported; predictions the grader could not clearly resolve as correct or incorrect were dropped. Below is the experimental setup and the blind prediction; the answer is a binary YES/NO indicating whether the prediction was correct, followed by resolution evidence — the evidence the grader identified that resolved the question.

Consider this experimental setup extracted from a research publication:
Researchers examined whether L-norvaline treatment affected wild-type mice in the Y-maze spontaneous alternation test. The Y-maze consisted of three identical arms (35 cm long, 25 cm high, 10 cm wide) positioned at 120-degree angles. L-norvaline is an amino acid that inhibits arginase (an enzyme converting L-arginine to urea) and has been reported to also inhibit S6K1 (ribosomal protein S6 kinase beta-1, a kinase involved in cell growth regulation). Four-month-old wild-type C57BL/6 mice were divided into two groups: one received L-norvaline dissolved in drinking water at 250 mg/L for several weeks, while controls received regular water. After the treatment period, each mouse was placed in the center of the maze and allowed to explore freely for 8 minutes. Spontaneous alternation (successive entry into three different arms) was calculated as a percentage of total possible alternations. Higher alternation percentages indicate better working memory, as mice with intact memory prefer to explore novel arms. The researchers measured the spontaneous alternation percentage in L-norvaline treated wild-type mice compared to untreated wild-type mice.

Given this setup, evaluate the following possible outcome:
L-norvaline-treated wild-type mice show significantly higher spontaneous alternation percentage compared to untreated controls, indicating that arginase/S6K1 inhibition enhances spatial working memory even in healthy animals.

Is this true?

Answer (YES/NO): NO